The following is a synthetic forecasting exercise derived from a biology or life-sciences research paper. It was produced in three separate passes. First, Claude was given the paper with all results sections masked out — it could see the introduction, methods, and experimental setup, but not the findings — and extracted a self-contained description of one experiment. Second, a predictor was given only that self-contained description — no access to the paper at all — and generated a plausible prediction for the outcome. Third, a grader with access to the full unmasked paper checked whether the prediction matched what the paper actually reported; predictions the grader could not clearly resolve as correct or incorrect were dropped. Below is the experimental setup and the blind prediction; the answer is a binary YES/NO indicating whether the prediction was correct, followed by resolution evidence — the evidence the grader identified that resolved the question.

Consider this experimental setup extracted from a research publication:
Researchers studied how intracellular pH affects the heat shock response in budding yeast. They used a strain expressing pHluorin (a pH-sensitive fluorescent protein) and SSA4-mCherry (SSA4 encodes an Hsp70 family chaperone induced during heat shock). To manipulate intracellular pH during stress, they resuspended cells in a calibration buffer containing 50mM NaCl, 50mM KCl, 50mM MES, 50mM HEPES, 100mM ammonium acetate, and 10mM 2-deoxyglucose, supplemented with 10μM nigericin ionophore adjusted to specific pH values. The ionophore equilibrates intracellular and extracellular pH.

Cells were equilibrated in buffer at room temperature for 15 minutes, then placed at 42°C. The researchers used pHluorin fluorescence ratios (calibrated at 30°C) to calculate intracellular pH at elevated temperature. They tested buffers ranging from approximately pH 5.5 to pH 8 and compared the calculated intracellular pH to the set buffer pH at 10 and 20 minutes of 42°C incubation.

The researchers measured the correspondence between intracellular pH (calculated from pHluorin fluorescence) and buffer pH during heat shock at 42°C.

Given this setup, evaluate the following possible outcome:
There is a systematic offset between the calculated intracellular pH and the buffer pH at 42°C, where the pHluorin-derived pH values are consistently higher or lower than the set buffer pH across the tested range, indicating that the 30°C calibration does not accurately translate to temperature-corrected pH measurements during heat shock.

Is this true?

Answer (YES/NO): NO